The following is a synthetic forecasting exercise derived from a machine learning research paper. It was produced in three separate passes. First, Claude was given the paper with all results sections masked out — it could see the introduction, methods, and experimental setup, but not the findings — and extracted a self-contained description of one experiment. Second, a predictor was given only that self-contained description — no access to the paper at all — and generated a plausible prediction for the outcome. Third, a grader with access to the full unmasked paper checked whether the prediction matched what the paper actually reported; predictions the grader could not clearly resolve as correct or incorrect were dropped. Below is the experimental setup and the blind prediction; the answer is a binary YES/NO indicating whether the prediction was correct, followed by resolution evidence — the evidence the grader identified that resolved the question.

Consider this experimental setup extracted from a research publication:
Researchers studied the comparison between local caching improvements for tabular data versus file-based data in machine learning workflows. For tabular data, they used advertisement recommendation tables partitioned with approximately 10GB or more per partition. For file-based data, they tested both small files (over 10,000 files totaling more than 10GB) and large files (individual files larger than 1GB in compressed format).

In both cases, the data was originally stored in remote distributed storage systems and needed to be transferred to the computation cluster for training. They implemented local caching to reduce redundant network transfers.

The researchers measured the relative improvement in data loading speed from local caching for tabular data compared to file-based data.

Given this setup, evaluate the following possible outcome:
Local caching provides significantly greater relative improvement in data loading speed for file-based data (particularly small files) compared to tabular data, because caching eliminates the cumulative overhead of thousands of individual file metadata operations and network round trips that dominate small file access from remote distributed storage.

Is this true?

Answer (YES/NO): YES